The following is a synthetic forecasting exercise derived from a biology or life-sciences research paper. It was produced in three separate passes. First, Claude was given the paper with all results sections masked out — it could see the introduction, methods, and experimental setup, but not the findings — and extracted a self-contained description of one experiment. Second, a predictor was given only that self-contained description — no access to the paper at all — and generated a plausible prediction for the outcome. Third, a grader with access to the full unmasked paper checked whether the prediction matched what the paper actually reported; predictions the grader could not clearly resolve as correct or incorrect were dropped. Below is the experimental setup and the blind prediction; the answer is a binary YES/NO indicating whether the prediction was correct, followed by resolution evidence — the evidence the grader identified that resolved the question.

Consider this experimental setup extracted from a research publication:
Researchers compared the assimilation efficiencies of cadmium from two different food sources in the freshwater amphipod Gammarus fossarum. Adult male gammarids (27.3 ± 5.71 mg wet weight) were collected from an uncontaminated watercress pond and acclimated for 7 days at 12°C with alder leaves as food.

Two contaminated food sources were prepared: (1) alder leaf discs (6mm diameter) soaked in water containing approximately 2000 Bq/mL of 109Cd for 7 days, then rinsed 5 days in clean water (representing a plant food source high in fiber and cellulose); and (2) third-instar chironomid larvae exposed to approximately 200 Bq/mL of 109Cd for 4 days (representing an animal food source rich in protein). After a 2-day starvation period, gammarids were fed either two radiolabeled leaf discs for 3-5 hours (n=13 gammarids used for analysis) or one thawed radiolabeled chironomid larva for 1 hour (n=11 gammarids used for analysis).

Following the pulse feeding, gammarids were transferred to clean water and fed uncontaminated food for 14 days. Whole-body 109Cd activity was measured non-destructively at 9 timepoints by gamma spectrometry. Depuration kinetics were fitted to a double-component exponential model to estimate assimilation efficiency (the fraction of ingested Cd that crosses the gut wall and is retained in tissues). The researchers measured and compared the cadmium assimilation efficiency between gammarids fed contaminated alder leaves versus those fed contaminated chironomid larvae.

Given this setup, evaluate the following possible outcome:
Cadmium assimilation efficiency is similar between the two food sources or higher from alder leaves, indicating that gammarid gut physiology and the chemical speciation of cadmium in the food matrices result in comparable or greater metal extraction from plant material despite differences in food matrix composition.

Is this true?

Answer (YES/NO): YES